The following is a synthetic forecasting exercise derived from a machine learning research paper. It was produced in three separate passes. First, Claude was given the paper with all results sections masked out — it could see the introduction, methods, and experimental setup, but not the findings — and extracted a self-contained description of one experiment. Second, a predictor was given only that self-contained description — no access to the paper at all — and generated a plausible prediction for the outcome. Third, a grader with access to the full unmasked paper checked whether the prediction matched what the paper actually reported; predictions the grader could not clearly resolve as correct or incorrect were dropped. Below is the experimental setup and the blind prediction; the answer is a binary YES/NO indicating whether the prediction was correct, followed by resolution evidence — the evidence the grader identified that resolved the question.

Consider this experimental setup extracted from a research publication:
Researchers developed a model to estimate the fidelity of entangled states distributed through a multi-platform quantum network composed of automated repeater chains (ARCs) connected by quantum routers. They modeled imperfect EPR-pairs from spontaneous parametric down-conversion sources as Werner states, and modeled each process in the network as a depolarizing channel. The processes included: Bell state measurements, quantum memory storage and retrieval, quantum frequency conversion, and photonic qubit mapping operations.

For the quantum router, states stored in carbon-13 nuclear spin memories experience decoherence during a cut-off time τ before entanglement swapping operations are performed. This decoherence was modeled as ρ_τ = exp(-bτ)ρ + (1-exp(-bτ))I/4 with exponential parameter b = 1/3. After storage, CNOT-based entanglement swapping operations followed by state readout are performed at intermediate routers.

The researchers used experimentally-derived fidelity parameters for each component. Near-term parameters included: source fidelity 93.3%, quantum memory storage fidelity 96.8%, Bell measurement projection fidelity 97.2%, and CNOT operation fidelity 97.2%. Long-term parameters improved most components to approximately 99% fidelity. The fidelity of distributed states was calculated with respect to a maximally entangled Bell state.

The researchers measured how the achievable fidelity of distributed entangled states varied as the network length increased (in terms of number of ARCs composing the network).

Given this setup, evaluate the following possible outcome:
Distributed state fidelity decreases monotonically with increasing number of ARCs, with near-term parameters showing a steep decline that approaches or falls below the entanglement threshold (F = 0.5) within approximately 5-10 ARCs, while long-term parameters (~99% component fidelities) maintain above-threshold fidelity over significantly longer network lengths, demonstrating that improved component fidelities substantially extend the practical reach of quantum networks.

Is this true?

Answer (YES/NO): NO